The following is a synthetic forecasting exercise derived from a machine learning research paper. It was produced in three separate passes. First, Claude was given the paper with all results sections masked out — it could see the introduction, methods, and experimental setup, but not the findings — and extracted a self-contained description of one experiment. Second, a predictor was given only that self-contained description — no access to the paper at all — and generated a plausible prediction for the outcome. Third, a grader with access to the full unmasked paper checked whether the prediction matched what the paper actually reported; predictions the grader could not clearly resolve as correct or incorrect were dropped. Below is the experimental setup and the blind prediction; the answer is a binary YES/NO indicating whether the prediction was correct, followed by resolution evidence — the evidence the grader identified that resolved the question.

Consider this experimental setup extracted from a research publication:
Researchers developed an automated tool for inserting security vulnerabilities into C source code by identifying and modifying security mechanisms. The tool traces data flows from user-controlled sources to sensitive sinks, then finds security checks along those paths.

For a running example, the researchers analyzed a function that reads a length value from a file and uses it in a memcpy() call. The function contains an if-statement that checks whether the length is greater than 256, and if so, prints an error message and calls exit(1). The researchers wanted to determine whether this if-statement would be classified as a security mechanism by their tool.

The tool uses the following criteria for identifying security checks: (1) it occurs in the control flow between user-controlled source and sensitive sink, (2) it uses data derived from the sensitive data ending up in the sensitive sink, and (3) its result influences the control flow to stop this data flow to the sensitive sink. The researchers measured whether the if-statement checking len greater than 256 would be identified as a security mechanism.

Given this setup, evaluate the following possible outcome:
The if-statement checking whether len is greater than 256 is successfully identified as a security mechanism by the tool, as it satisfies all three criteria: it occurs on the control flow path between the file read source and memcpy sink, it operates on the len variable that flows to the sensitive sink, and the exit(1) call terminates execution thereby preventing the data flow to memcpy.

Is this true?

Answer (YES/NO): YES